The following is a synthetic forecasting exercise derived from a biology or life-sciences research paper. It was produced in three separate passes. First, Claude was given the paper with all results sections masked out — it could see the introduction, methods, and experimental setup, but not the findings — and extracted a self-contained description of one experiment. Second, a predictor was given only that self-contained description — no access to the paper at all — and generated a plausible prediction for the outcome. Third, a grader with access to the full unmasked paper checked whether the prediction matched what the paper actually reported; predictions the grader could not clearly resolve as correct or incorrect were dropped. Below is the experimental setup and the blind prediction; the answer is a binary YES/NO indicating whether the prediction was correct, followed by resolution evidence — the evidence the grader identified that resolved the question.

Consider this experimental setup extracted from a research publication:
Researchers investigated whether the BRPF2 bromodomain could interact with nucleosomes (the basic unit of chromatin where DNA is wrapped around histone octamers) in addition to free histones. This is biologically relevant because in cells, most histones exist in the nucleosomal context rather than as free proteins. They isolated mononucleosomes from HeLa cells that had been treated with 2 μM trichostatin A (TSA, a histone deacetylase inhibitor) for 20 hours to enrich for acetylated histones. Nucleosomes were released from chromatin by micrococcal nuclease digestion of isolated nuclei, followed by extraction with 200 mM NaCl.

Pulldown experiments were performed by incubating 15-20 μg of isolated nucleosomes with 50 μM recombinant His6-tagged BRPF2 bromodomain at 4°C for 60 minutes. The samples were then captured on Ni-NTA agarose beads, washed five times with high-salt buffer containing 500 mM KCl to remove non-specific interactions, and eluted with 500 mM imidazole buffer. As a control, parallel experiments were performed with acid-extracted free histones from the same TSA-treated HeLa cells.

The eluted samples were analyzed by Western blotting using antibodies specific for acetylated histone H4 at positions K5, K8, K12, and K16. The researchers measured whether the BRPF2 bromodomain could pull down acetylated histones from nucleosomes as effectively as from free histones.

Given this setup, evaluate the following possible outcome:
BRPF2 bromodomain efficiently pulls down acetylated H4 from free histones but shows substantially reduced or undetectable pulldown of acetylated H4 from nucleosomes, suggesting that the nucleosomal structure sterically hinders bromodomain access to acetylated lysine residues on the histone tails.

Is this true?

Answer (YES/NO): NO